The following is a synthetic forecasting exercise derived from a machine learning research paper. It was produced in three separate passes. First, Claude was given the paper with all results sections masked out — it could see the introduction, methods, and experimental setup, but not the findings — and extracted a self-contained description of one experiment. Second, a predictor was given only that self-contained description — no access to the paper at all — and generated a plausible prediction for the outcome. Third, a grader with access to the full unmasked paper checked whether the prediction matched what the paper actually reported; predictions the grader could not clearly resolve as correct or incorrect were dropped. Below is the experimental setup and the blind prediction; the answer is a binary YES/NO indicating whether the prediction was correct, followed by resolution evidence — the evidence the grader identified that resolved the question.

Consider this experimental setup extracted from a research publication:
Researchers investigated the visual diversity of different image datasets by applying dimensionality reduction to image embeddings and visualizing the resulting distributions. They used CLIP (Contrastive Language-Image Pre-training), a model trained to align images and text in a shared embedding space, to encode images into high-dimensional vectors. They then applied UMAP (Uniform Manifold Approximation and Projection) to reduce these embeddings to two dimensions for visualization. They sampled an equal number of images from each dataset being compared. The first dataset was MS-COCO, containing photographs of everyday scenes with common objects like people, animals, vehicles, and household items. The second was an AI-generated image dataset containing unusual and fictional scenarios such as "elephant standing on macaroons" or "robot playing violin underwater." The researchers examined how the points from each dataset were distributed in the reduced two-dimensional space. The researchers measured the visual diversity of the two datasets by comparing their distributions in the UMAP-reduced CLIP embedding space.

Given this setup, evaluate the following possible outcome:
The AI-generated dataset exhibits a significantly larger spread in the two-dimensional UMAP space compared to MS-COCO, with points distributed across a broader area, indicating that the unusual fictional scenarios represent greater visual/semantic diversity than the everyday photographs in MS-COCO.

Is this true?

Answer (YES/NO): YES